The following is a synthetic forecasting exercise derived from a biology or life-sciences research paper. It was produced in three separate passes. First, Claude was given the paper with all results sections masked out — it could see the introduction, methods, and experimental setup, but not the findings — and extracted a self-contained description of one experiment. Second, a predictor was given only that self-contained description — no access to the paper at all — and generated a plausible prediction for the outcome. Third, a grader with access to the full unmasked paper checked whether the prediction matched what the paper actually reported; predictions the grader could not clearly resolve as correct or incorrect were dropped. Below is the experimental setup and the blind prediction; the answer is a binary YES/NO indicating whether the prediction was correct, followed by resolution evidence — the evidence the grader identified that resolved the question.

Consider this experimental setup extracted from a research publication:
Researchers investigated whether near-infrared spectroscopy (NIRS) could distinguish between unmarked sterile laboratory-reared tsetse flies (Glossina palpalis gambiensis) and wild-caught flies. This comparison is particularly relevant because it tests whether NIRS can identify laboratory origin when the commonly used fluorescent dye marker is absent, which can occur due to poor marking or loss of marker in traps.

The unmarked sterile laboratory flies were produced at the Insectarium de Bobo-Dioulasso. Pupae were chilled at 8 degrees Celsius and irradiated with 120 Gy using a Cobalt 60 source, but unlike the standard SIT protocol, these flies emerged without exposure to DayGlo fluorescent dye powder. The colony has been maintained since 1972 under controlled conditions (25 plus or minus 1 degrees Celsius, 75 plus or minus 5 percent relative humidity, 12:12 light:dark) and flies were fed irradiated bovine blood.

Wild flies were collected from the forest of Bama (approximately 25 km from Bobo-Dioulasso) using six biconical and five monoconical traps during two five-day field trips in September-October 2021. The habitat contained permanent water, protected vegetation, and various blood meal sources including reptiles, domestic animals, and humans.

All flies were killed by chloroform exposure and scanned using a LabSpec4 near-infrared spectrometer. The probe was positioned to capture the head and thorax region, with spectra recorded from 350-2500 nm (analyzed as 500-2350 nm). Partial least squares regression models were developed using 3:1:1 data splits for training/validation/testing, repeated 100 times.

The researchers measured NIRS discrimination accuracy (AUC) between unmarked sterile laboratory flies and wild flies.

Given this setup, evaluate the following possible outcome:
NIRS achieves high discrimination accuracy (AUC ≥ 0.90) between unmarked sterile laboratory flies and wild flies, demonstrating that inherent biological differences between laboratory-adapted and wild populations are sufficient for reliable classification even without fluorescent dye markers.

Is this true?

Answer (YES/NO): YES